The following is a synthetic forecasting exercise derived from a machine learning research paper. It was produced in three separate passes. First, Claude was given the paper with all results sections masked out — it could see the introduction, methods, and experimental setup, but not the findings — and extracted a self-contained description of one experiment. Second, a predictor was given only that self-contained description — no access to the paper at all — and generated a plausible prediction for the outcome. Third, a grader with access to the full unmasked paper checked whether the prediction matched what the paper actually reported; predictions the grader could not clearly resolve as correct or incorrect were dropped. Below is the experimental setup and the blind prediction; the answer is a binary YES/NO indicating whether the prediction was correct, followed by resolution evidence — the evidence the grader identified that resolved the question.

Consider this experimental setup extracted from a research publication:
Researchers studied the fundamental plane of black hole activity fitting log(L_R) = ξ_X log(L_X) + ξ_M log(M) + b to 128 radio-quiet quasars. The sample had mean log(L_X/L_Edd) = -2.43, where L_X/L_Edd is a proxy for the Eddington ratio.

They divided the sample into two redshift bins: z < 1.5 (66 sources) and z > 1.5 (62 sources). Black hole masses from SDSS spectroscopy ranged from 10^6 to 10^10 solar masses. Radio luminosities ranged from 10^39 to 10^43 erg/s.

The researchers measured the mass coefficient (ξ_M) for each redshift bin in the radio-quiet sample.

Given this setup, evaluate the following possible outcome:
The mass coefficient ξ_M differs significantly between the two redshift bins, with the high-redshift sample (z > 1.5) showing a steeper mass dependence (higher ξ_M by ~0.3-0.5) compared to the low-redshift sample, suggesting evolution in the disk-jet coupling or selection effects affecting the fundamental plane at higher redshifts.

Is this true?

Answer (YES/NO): NO